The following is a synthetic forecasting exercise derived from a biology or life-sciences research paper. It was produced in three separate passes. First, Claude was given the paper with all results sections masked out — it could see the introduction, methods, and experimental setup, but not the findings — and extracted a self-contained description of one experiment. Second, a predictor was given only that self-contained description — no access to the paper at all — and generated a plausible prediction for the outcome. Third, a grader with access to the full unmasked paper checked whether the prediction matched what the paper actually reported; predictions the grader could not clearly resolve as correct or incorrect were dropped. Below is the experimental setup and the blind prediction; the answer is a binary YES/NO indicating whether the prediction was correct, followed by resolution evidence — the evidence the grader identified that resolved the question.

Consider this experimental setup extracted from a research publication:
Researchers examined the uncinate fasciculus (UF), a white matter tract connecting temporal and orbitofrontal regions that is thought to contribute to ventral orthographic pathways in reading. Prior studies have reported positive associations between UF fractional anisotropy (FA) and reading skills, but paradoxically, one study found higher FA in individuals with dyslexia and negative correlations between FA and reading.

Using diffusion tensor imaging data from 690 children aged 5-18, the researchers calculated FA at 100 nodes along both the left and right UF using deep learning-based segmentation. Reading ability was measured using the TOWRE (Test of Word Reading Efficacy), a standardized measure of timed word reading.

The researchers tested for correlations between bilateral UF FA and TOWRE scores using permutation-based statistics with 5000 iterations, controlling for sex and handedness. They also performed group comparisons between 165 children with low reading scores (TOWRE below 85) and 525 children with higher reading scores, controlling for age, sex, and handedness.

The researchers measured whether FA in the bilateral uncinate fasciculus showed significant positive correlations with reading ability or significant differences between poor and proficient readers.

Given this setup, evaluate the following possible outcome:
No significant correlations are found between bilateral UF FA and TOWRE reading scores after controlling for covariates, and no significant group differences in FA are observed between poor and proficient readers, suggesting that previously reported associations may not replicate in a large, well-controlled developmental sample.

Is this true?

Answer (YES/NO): NO